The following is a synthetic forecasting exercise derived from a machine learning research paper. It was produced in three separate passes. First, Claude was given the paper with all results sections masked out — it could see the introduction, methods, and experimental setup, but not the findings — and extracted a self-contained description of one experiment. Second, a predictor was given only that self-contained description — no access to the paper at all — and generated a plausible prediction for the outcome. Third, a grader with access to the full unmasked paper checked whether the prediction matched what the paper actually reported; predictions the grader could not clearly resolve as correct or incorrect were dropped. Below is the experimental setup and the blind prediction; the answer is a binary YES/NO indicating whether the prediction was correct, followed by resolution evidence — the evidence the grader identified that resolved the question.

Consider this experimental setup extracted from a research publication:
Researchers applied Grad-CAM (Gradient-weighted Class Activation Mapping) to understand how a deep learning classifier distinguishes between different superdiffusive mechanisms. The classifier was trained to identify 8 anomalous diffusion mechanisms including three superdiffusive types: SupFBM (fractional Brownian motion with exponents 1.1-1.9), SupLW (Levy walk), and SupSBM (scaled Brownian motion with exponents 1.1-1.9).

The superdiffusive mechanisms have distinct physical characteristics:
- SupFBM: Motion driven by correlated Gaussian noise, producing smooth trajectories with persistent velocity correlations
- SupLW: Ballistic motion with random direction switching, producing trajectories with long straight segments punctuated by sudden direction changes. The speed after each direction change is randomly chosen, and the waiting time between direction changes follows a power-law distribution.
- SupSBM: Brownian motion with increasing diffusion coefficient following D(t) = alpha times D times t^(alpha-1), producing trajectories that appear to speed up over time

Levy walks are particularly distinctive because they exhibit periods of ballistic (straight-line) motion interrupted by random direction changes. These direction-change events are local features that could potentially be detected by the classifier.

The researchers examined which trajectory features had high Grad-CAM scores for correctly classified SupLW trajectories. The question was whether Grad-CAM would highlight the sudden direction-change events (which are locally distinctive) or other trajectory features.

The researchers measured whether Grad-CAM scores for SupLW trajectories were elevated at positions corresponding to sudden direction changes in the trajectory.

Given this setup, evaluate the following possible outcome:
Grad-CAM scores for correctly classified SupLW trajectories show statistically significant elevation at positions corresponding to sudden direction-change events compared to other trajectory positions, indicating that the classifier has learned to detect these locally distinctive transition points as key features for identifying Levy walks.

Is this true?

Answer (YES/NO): NO